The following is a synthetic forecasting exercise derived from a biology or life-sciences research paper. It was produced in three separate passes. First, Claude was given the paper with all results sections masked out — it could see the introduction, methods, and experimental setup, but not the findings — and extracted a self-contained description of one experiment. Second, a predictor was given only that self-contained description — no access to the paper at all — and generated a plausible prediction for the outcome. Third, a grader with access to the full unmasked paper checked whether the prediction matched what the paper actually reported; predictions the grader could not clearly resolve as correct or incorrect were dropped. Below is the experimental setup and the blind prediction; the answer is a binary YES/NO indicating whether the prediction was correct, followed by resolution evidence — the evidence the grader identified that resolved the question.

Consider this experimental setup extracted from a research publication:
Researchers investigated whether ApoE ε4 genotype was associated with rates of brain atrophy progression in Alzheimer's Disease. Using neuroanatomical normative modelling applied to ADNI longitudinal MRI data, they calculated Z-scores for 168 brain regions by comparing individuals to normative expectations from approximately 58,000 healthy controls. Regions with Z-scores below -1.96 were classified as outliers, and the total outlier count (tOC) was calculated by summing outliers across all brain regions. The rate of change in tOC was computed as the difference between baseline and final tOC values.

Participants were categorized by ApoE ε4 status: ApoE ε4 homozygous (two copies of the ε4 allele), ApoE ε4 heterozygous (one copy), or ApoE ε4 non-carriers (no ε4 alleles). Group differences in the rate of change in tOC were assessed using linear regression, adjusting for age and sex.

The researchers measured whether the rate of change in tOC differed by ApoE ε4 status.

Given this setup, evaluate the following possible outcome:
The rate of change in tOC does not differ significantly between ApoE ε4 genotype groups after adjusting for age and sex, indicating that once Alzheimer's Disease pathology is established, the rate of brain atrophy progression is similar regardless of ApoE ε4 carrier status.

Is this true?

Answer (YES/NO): NO